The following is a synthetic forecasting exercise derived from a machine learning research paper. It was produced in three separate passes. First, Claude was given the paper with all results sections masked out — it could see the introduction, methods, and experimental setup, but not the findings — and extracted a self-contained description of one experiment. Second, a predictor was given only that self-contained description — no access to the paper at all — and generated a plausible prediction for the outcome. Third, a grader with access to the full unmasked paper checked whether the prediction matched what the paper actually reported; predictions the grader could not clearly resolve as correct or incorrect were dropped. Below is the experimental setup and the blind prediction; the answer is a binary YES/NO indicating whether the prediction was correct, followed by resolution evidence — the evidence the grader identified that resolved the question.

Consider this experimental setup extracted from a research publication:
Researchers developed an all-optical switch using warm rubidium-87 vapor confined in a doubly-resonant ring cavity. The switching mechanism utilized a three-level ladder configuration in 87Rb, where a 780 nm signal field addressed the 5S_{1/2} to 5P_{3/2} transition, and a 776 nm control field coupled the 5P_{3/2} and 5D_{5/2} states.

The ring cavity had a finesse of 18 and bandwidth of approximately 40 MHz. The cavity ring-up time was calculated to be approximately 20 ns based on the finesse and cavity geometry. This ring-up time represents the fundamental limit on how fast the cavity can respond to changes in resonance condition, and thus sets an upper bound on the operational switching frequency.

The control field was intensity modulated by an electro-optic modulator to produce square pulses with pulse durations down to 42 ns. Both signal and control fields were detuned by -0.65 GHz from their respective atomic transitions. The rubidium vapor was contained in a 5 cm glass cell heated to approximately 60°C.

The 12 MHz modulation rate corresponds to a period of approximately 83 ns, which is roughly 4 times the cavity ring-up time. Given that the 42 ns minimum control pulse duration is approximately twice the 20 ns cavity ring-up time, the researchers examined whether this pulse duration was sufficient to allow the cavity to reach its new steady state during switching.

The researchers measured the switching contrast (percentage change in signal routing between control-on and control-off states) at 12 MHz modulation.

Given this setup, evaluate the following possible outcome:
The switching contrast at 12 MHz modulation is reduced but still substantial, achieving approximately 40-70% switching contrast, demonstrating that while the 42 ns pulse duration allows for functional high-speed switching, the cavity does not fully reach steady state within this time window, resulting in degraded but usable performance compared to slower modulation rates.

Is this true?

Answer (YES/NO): NO